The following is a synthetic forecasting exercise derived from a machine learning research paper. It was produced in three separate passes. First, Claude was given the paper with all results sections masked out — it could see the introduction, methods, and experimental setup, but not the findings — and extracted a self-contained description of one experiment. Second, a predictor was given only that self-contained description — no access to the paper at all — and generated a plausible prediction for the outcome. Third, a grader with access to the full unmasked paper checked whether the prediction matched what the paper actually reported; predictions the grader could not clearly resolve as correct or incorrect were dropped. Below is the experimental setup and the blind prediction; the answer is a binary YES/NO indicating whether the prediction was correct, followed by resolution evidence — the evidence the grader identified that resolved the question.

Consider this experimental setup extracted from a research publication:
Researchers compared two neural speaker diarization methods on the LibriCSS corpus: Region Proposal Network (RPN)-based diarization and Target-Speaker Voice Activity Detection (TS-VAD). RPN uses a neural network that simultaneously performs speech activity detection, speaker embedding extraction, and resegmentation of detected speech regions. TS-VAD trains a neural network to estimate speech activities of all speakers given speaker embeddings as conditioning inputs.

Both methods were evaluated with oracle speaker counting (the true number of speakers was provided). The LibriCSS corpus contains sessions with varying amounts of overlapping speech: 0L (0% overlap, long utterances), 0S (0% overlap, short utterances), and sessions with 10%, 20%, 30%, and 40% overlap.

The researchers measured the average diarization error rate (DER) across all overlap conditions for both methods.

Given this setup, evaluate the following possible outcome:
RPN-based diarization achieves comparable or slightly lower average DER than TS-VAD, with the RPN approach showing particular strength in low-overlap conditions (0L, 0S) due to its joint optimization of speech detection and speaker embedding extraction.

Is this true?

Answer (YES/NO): NO